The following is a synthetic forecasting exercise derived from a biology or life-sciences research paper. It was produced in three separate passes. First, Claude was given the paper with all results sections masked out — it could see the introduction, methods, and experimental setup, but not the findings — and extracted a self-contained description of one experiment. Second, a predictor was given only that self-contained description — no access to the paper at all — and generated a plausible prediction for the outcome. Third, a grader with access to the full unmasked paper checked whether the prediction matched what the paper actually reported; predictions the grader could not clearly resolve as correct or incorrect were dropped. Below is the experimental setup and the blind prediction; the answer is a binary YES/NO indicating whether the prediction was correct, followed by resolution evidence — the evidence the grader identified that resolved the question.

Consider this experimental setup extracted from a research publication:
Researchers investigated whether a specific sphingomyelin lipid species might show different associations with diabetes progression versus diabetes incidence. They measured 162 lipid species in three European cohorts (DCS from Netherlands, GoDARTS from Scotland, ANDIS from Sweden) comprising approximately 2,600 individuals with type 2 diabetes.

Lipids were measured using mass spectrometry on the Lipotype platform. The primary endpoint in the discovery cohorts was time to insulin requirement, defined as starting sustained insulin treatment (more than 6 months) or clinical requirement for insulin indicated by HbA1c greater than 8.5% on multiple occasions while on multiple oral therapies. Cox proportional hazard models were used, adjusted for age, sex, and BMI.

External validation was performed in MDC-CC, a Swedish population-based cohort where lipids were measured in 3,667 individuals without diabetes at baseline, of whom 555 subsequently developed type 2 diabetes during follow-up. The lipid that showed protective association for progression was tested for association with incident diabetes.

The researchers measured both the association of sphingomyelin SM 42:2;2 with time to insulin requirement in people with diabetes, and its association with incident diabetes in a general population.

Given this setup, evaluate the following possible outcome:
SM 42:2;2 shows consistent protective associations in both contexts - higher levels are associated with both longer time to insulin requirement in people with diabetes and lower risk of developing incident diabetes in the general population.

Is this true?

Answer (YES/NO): NO